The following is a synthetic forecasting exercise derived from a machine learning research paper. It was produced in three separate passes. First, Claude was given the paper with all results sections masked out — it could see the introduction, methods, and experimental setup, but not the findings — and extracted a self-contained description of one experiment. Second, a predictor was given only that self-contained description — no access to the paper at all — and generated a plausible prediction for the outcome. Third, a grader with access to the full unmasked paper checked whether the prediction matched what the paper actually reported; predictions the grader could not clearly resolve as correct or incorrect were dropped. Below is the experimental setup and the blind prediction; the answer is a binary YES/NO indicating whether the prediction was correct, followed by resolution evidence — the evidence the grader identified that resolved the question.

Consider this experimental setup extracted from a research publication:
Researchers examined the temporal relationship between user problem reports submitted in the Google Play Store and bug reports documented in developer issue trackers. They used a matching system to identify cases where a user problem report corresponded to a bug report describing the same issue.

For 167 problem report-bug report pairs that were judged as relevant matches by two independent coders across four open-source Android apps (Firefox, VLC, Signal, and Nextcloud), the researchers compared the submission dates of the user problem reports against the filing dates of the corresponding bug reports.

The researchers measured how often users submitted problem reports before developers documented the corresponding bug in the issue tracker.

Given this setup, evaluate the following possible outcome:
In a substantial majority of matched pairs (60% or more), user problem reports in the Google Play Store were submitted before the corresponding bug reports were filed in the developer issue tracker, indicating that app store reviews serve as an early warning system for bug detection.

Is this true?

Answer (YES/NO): NO